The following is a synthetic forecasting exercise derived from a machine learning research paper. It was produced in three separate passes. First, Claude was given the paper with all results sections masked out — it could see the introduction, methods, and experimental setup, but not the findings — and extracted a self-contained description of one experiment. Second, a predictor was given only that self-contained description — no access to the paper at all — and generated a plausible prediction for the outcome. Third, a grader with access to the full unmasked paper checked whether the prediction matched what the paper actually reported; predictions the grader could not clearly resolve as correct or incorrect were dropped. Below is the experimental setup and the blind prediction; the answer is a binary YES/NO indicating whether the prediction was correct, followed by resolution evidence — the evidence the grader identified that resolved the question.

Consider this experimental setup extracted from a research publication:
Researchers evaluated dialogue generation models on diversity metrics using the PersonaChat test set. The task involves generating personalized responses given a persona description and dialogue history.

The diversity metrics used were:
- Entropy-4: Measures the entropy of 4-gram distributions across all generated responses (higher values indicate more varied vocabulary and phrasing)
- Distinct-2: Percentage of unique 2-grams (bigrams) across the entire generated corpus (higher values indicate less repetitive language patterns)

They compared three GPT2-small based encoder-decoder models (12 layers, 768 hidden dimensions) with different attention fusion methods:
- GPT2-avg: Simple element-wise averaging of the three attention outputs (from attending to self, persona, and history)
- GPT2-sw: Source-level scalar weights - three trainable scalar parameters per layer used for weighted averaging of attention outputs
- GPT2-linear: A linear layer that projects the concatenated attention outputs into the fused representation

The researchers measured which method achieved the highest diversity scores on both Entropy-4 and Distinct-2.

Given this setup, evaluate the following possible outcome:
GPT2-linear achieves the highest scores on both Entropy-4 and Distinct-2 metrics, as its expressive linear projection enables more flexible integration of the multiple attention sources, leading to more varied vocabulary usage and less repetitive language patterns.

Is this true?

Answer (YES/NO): NO